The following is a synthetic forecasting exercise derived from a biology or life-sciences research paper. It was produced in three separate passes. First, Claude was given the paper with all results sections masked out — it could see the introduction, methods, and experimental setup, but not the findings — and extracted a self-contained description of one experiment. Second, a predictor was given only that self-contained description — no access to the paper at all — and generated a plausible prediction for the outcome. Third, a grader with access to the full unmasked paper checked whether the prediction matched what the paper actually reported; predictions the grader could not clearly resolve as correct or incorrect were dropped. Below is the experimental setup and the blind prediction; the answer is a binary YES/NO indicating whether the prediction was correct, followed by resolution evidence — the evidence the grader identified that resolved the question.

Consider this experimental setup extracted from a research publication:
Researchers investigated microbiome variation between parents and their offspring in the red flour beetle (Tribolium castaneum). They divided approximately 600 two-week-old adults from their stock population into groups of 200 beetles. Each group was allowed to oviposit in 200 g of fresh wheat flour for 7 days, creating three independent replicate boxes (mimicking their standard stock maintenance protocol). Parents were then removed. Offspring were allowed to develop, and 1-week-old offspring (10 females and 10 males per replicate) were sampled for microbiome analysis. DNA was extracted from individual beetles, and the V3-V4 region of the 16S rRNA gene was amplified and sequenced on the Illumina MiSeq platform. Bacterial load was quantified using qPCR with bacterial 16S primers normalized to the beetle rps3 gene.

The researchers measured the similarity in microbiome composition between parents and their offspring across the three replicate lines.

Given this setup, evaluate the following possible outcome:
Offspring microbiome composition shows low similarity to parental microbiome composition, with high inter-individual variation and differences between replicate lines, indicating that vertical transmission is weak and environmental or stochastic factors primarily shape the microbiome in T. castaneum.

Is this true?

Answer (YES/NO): YES